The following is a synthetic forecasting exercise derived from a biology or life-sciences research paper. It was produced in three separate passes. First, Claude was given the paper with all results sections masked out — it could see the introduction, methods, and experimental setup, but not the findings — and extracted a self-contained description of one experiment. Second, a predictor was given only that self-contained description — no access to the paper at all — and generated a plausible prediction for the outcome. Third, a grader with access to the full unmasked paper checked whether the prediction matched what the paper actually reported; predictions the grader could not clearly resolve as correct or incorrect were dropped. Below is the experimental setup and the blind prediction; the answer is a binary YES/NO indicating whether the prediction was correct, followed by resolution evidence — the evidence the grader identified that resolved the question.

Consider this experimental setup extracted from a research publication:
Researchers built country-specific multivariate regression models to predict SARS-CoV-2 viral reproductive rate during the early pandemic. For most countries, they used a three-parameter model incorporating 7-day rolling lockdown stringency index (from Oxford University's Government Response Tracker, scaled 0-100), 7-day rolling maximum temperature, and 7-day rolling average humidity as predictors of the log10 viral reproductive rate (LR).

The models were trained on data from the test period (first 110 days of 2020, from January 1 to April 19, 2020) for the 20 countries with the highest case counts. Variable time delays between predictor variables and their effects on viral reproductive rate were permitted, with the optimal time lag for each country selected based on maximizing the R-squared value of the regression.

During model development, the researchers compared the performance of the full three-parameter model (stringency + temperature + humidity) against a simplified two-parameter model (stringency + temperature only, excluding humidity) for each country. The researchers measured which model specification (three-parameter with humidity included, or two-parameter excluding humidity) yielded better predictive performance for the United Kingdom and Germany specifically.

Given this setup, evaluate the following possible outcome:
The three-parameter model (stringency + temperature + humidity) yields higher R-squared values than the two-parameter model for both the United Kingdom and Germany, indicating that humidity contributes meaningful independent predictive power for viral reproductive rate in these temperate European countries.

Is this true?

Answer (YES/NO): NO